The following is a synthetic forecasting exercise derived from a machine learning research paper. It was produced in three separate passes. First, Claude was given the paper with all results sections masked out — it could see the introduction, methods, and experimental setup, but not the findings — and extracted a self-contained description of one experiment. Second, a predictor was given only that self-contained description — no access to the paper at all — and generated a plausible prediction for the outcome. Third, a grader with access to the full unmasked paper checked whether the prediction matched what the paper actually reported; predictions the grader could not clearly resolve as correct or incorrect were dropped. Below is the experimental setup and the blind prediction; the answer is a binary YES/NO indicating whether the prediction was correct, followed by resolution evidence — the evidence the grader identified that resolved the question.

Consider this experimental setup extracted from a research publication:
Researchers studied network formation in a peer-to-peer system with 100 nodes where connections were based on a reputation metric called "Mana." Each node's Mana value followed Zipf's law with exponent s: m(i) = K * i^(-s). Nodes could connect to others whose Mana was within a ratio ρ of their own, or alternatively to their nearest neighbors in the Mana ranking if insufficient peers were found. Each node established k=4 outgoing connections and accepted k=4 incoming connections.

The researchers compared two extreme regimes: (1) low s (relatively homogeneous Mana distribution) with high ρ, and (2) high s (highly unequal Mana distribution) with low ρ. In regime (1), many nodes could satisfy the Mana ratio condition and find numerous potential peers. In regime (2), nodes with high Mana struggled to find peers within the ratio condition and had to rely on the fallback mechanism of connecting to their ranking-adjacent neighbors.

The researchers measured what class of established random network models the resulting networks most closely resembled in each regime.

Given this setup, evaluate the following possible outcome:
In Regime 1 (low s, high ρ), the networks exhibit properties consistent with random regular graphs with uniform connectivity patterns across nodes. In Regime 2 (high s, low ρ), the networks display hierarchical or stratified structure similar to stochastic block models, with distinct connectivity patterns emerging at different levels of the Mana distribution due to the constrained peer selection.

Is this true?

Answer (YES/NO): NO